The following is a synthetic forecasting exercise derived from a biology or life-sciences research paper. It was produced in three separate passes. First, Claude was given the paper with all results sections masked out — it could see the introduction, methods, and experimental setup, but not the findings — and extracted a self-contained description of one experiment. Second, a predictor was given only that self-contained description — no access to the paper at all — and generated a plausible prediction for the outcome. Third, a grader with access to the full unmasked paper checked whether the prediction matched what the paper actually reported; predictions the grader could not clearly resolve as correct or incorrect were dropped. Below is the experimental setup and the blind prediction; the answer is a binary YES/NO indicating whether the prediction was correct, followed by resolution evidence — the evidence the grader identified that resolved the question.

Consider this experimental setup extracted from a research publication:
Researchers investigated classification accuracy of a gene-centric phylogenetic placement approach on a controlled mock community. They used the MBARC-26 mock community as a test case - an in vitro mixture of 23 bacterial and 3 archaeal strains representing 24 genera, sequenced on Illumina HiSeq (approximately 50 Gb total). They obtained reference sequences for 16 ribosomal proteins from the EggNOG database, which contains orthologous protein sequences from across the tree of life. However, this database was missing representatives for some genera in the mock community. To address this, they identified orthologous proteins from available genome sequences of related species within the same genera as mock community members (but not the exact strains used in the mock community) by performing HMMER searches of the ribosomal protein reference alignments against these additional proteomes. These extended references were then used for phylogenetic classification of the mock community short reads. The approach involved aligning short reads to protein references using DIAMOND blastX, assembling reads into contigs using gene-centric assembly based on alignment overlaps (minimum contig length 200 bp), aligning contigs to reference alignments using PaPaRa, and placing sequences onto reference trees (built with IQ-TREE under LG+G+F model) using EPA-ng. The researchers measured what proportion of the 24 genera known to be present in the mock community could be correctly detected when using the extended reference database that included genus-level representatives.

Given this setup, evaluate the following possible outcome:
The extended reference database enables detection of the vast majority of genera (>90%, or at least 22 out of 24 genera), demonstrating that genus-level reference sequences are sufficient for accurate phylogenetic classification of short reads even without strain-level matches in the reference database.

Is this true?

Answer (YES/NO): NO